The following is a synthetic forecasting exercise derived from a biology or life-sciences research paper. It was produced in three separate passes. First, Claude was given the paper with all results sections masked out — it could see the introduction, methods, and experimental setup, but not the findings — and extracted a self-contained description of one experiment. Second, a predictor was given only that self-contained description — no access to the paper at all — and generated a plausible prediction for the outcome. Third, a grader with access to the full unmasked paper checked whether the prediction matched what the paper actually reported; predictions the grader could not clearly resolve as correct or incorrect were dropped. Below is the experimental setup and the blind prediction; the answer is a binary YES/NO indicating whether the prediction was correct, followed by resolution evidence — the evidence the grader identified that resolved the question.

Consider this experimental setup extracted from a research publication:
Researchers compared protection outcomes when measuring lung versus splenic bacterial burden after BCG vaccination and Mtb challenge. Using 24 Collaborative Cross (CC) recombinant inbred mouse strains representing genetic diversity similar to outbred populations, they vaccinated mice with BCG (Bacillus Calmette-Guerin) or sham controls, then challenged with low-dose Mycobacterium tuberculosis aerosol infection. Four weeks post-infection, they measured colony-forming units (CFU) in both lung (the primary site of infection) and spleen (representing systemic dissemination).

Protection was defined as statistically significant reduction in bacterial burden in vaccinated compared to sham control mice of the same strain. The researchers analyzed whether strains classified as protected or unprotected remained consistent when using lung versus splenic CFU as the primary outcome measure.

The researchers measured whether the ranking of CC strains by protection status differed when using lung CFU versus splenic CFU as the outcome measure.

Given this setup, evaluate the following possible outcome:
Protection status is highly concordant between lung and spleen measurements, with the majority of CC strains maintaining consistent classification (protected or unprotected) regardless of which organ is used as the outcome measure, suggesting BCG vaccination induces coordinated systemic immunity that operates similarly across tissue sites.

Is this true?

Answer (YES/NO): NO